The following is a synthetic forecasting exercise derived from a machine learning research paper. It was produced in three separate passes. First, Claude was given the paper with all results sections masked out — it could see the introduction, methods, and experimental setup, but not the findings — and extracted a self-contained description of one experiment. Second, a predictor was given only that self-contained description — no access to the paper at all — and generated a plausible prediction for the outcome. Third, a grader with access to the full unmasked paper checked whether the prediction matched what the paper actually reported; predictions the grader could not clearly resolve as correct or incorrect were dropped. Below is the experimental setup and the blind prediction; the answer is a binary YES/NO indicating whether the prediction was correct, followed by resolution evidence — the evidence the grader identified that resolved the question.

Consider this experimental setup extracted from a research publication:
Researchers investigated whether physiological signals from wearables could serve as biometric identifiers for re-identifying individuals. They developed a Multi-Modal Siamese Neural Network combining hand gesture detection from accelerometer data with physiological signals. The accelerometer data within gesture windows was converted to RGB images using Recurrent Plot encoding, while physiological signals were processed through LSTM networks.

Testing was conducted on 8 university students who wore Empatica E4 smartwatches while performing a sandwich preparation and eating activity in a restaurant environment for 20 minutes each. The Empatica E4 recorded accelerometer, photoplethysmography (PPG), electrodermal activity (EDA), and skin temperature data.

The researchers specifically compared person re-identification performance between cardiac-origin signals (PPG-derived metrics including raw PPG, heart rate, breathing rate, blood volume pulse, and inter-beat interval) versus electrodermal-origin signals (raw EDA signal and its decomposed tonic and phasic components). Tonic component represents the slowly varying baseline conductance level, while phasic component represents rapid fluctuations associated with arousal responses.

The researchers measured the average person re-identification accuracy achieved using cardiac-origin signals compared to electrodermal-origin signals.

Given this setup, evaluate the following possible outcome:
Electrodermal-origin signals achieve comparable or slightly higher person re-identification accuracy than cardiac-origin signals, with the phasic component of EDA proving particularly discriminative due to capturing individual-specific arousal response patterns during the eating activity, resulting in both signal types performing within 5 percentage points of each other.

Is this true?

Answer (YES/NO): NO